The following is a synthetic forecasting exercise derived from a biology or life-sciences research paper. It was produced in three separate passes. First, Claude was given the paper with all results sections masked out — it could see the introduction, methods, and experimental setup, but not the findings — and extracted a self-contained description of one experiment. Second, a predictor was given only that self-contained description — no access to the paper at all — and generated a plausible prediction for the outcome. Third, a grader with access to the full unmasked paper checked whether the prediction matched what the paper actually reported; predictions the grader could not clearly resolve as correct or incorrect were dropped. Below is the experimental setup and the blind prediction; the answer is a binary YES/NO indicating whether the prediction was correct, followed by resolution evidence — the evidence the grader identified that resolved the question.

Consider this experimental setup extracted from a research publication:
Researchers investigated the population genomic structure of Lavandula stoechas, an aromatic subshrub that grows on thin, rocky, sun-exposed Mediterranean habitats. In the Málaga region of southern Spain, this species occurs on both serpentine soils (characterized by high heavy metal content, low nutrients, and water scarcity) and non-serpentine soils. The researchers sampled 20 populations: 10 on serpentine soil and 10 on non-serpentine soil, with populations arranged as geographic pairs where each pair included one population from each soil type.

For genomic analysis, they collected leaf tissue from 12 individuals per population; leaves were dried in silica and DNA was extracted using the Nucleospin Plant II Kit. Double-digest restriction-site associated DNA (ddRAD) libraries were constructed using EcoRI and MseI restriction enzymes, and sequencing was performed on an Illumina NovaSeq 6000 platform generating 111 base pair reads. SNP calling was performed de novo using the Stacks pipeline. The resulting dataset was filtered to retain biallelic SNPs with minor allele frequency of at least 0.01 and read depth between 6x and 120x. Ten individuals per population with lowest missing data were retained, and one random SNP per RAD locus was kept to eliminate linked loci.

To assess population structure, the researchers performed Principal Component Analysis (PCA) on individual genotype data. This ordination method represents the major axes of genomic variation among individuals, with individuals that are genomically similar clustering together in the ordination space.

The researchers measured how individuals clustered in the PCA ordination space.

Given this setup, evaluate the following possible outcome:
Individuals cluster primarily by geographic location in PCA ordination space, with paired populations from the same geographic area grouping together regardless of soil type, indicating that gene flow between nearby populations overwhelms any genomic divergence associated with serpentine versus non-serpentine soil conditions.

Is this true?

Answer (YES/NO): NO